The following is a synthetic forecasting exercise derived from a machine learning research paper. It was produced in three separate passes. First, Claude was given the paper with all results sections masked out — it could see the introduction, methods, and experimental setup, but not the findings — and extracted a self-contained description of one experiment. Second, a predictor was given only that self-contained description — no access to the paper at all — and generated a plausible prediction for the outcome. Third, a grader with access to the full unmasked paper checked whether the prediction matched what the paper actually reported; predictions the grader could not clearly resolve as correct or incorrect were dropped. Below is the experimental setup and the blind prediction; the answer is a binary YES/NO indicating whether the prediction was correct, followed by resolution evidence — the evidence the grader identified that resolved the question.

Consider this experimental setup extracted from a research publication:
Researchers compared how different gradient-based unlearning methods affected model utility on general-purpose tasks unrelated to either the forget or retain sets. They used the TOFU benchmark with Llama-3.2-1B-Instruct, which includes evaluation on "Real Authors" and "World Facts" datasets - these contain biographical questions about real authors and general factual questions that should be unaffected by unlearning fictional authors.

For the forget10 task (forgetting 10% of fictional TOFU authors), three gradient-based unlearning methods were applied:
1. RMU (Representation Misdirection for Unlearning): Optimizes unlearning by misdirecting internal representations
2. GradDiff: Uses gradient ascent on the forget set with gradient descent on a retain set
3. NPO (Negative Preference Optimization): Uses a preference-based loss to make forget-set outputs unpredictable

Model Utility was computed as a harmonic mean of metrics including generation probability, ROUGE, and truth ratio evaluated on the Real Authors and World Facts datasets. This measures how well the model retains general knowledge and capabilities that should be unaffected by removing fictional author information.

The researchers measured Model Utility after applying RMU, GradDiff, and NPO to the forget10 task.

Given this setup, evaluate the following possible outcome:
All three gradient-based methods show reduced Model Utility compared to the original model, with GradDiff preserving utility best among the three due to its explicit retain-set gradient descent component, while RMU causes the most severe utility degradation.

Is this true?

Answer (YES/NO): NO